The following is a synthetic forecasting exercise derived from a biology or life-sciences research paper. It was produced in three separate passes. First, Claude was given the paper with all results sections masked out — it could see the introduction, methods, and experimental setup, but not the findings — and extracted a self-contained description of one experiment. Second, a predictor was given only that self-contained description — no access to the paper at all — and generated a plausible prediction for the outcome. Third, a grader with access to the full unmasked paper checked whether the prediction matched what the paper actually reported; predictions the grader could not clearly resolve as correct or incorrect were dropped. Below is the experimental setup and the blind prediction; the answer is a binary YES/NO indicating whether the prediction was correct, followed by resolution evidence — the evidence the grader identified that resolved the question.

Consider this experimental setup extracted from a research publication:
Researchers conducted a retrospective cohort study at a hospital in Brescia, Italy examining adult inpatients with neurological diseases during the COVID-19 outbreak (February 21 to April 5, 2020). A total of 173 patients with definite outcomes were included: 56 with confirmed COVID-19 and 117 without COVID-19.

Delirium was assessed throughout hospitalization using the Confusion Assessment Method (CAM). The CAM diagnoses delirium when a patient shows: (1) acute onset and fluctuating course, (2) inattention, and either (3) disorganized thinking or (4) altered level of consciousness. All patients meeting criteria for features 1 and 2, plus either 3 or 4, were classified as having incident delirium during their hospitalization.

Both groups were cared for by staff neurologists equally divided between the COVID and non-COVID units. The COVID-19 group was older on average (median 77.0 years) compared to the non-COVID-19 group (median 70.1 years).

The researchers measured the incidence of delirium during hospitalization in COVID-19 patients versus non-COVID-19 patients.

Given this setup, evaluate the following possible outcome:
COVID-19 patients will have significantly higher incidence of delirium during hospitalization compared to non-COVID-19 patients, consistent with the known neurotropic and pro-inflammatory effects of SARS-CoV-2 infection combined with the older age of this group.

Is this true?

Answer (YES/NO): YES